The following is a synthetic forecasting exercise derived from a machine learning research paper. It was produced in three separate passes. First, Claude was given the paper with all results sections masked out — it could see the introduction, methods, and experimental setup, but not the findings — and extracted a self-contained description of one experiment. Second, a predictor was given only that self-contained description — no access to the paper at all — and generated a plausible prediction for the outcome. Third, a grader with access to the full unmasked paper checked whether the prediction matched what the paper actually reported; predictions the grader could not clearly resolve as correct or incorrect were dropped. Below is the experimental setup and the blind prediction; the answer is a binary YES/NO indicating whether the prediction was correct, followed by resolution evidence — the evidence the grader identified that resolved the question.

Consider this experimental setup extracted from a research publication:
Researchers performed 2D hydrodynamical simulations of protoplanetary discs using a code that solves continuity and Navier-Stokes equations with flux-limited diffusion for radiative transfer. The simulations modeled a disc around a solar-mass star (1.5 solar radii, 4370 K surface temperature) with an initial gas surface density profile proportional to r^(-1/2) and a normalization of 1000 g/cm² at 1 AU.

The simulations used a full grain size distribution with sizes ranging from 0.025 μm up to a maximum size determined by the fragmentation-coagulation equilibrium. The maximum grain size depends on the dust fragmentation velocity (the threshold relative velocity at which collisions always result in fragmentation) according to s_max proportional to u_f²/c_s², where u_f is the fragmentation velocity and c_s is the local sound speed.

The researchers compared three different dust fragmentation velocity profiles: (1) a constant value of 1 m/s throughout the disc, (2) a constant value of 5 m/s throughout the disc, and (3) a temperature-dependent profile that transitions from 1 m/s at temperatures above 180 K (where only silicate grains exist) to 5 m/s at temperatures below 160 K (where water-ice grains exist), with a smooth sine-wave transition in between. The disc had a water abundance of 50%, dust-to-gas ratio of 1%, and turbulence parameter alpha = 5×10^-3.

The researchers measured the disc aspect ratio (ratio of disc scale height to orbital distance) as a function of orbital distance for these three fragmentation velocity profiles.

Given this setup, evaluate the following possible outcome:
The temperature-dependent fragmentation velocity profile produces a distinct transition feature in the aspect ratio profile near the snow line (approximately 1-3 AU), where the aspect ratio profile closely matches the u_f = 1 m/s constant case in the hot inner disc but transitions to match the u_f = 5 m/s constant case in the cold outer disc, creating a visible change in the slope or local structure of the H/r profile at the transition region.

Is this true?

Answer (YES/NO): YES